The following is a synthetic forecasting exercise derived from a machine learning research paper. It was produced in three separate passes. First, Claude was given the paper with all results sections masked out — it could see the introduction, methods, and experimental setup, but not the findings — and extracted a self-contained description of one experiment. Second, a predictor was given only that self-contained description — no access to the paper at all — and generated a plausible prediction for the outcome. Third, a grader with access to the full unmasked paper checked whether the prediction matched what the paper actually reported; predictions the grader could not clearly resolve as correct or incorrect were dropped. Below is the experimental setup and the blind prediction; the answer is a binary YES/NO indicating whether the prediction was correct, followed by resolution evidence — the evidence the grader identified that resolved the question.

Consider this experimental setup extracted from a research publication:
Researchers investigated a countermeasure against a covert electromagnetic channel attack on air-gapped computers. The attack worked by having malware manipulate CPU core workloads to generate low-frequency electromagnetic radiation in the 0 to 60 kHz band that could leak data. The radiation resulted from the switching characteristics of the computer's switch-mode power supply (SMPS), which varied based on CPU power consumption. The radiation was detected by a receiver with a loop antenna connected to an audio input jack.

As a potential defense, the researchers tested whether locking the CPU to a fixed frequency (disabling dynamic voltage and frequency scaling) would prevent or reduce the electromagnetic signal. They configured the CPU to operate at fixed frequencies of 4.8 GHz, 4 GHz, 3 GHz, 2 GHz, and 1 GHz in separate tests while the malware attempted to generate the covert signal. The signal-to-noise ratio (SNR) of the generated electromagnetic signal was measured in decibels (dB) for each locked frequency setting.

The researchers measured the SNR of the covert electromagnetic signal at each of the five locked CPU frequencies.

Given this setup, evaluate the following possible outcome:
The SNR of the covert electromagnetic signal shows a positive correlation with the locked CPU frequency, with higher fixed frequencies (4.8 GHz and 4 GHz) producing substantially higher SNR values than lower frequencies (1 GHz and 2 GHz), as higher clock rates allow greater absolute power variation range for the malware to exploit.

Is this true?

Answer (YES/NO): YES